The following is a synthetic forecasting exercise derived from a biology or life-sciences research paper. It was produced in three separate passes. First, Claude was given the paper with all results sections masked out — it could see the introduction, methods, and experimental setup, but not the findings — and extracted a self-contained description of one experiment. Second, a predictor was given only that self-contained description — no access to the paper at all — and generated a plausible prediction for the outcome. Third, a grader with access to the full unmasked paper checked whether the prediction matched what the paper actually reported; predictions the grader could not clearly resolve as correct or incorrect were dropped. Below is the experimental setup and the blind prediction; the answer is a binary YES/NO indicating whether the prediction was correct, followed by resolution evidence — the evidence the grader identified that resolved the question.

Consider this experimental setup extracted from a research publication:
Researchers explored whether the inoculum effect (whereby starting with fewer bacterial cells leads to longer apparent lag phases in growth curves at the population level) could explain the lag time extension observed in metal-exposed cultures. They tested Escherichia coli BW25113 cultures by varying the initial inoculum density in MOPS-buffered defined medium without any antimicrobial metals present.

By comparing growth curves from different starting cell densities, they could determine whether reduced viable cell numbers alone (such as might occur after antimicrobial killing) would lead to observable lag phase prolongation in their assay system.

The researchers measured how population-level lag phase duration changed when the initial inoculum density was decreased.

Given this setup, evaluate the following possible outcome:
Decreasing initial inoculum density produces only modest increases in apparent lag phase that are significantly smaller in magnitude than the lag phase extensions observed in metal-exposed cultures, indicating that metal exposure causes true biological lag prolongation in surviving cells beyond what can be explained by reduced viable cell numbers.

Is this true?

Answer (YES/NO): NO